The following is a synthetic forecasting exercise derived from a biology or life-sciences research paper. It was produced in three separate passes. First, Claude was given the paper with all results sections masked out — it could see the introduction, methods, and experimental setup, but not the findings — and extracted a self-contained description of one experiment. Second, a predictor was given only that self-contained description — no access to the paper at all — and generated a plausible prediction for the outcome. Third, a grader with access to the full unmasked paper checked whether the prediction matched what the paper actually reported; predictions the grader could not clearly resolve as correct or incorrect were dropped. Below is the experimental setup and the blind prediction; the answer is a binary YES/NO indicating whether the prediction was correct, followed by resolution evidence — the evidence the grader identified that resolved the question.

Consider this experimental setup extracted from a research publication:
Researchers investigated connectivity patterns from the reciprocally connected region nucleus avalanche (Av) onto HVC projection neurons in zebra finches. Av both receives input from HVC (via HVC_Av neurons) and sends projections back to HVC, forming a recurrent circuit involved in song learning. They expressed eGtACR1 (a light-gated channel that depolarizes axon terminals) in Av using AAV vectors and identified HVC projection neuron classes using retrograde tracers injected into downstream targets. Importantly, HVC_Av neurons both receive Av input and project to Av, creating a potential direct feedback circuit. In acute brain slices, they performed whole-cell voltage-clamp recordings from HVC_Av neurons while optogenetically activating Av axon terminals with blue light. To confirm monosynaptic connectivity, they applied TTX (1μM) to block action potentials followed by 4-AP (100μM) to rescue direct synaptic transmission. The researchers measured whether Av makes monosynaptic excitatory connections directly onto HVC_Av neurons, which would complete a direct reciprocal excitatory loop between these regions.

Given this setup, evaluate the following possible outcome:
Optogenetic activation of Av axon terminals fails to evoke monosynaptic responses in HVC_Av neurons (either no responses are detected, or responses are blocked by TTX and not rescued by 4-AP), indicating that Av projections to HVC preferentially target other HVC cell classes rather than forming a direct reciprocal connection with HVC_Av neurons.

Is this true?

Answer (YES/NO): NO